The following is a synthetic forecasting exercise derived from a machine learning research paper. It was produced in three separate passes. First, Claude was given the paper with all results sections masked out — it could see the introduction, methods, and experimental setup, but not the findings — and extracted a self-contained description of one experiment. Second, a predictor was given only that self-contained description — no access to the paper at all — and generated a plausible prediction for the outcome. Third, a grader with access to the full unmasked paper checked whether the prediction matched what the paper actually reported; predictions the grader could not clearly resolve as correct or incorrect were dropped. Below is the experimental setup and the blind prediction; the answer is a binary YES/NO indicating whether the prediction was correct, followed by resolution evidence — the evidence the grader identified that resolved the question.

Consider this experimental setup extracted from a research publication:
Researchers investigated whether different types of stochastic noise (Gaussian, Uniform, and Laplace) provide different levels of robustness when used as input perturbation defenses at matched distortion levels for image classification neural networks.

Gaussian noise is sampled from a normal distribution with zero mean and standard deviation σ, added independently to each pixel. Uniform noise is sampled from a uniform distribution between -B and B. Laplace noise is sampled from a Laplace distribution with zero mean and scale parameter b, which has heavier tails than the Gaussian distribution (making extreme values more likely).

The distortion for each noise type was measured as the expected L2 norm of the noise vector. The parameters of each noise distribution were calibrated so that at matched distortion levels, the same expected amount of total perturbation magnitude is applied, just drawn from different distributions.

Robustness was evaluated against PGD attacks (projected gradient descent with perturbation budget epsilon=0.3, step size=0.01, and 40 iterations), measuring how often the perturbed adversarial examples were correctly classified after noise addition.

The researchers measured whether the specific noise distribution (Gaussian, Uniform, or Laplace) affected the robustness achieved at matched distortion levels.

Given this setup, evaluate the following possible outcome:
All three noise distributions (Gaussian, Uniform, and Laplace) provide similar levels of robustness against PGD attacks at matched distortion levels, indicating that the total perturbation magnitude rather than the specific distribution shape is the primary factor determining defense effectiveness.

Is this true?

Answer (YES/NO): YES